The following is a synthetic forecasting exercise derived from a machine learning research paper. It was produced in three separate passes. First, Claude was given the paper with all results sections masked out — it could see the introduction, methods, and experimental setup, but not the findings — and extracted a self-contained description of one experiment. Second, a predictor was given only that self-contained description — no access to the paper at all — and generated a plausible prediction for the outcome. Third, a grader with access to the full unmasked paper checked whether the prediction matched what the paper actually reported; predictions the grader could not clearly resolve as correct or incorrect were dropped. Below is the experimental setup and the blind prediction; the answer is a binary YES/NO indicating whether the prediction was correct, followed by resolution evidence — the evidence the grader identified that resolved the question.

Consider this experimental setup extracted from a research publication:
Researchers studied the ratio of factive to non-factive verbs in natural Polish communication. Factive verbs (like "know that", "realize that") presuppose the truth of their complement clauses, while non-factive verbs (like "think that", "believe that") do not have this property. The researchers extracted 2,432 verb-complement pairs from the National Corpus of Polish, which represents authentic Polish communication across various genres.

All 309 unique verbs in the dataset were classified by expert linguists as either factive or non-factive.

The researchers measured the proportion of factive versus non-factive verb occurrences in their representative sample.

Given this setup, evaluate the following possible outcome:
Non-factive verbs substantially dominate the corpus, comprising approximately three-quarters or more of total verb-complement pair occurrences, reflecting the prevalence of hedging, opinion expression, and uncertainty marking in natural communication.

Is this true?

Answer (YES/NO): YES